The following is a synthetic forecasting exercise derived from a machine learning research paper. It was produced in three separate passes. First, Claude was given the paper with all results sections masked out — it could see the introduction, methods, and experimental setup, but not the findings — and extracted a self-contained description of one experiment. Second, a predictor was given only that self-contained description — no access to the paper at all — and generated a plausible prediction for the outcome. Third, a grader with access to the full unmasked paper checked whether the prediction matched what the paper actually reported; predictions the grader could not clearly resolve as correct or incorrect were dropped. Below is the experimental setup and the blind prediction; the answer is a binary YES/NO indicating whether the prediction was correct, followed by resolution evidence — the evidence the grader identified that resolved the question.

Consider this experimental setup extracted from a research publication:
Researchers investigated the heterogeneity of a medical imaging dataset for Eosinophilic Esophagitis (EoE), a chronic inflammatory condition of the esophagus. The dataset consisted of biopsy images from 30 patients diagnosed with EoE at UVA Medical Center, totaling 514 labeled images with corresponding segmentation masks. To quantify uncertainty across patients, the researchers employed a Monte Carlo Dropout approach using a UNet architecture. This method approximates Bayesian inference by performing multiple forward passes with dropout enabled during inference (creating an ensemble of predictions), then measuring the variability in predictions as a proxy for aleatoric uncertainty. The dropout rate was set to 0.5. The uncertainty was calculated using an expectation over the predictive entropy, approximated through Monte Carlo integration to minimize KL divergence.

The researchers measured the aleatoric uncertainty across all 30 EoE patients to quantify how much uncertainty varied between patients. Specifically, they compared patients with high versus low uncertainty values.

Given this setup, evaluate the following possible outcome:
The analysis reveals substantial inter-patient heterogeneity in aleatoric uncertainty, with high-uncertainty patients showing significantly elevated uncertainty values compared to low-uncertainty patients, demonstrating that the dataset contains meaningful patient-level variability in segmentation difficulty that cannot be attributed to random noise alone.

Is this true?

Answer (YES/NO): YES